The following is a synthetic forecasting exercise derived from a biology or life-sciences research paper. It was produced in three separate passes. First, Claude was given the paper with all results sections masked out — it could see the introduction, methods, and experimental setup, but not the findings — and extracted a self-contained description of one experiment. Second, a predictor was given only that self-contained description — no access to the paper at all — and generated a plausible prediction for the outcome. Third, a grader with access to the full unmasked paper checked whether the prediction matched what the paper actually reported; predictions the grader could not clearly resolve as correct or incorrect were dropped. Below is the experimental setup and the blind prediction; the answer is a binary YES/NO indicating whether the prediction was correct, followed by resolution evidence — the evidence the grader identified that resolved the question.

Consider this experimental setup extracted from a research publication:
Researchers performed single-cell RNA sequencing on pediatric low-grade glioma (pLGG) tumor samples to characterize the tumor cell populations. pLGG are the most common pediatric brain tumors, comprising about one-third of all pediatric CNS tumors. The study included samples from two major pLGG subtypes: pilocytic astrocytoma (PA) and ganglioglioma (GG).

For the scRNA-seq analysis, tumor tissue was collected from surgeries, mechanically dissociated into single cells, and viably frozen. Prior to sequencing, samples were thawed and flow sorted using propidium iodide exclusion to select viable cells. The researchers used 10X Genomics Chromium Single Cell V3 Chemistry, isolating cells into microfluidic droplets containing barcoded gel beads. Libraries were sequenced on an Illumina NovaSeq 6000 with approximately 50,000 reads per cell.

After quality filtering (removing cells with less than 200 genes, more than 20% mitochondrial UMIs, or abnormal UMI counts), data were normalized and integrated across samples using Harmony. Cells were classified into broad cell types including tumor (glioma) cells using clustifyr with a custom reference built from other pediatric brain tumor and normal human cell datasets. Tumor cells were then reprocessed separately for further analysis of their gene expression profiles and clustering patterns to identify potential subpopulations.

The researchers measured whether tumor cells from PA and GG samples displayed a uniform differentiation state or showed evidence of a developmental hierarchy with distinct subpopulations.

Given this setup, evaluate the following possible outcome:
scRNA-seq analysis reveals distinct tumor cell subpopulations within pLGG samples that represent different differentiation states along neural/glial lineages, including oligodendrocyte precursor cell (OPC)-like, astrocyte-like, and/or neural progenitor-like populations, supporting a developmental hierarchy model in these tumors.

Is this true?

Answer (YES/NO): YES